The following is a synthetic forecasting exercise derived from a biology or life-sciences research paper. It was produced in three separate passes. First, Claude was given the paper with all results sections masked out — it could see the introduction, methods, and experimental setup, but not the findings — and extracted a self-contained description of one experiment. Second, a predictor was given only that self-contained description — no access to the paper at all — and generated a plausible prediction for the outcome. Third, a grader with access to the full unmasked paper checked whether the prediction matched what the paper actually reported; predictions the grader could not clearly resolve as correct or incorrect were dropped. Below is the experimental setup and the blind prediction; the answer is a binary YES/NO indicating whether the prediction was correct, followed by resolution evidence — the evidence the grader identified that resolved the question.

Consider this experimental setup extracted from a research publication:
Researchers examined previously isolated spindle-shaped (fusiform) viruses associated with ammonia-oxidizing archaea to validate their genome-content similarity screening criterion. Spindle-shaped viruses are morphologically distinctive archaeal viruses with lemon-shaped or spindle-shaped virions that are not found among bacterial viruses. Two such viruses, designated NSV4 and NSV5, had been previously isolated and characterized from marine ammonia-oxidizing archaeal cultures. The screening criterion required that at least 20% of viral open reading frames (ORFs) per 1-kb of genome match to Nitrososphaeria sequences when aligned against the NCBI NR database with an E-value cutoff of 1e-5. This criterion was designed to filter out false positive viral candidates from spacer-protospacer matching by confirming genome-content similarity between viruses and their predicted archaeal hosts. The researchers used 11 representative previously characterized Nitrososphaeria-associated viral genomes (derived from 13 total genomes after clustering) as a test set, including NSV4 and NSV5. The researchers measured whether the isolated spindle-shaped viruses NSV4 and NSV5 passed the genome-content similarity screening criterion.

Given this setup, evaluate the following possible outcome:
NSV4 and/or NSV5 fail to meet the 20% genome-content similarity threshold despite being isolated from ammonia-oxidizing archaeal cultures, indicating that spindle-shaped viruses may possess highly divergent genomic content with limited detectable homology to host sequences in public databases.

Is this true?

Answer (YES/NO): YES